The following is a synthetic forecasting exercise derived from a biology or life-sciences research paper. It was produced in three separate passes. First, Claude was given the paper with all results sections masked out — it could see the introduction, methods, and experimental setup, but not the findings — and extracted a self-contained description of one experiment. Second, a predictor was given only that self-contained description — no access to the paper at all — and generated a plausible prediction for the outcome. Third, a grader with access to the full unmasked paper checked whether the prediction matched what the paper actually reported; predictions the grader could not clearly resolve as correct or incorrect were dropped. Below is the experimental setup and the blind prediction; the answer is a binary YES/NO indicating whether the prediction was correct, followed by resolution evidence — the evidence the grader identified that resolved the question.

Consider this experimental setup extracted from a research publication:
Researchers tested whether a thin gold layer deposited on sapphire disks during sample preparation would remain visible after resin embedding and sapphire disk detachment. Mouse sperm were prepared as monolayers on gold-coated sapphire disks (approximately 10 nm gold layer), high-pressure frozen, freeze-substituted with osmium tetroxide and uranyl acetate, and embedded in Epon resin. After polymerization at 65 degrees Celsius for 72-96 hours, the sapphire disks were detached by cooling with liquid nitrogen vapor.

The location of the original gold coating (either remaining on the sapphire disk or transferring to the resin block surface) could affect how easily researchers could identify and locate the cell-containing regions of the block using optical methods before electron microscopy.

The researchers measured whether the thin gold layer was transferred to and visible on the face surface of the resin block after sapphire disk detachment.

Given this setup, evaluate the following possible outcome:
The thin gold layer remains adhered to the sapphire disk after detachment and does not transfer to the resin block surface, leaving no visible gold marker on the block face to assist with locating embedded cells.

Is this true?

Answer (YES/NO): NO